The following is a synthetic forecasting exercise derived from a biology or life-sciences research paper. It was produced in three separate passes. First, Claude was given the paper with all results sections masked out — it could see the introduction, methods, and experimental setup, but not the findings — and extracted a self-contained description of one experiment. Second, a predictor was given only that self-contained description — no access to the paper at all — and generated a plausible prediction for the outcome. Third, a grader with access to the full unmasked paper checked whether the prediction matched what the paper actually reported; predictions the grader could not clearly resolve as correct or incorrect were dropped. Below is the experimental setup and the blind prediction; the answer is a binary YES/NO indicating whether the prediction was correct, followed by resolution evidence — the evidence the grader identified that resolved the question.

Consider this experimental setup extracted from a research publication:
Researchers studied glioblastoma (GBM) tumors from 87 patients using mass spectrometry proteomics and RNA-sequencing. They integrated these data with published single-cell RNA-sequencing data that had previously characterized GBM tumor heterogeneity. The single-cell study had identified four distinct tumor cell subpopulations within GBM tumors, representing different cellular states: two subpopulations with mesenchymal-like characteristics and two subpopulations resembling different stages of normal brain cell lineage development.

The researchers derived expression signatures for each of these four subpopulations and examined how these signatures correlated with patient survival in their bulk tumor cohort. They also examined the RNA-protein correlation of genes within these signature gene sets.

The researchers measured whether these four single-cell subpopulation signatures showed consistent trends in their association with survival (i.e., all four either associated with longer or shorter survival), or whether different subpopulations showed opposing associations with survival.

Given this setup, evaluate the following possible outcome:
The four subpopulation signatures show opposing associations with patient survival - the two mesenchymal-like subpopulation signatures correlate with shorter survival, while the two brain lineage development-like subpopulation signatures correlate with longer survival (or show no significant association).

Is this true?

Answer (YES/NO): YES